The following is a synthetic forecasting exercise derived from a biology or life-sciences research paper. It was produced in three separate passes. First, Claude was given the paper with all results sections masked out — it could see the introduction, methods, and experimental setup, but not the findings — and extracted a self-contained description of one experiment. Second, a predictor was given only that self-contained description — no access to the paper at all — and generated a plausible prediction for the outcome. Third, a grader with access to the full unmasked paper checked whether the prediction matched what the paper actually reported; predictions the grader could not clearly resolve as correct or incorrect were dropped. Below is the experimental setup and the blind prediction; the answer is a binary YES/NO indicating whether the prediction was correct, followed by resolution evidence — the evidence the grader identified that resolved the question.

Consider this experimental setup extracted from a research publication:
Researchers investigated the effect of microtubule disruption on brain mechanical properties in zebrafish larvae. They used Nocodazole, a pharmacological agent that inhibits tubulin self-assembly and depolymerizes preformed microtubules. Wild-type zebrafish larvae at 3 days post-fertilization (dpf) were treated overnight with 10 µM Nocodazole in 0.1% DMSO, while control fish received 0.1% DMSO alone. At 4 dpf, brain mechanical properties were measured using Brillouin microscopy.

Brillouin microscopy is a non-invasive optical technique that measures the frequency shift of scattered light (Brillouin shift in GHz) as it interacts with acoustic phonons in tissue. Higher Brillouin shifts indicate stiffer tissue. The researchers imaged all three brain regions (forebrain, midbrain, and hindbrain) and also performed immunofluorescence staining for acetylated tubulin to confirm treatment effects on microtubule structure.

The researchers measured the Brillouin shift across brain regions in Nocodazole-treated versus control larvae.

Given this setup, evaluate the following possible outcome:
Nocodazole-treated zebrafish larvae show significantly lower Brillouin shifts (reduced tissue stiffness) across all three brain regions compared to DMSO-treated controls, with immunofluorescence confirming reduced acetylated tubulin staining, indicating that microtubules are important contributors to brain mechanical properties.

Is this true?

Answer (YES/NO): YES